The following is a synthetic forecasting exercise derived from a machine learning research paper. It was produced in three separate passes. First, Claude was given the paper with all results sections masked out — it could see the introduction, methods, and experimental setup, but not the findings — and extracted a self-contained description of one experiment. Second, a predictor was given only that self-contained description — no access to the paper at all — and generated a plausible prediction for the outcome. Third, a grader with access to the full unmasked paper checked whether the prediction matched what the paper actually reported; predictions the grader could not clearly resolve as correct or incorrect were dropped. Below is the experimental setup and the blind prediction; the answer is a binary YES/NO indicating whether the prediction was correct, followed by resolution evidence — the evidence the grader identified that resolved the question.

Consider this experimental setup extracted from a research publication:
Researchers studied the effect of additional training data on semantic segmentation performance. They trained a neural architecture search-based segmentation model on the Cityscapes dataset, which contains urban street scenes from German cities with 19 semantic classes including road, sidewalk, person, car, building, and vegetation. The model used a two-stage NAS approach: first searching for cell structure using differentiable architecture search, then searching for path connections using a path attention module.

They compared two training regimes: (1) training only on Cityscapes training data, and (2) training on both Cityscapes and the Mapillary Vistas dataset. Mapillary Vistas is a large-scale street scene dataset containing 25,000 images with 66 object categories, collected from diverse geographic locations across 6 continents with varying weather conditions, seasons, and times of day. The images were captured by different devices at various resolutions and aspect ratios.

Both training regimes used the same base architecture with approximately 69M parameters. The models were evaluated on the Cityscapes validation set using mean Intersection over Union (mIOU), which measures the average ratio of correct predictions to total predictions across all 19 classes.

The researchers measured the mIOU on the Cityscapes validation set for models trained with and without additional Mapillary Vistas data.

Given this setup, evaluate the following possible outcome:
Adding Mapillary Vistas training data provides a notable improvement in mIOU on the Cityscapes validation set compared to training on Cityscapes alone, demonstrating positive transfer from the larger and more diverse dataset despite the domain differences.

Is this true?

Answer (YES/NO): YES